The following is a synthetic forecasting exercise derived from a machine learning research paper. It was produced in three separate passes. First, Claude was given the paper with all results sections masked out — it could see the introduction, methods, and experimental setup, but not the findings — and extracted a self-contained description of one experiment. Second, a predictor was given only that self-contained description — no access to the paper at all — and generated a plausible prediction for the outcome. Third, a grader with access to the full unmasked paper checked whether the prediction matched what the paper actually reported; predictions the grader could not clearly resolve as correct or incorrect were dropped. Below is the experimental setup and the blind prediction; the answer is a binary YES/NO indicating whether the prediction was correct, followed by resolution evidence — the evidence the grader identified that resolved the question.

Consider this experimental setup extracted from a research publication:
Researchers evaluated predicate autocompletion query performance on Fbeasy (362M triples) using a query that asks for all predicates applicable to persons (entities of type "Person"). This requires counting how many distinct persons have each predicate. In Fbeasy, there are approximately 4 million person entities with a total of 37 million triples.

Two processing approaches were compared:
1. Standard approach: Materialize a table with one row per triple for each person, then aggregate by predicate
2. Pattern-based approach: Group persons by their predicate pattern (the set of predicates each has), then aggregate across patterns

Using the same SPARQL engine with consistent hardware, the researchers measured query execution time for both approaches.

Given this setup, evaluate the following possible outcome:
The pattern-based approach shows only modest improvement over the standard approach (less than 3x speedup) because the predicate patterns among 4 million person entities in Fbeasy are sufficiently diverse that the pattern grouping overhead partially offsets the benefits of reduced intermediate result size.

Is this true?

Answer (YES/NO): NO